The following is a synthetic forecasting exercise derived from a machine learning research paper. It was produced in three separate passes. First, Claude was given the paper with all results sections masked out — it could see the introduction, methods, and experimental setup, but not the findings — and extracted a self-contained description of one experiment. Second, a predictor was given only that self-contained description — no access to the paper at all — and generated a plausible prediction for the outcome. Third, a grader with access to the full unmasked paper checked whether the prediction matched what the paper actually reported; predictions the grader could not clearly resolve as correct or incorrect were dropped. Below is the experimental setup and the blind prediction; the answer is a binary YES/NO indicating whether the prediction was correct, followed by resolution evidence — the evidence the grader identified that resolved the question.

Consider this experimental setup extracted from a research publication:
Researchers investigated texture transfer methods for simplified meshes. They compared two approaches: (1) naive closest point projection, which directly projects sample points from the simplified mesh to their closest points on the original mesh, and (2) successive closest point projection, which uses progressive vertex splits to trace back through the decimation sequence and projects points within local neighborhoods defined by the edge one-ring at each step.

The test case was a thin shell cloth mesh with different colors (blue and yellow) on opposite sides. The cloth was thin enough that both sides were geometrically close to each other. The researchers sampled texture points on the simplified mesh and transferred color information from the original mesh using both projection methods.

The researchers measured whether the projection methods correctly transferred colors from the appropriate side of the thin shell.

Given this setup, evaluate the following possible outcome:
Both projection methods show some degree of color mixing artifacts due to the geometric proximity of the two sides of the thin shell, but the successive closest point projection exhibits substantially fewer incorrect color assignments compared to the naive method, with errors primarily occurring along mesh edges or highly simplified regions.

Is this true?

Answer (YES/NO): NO